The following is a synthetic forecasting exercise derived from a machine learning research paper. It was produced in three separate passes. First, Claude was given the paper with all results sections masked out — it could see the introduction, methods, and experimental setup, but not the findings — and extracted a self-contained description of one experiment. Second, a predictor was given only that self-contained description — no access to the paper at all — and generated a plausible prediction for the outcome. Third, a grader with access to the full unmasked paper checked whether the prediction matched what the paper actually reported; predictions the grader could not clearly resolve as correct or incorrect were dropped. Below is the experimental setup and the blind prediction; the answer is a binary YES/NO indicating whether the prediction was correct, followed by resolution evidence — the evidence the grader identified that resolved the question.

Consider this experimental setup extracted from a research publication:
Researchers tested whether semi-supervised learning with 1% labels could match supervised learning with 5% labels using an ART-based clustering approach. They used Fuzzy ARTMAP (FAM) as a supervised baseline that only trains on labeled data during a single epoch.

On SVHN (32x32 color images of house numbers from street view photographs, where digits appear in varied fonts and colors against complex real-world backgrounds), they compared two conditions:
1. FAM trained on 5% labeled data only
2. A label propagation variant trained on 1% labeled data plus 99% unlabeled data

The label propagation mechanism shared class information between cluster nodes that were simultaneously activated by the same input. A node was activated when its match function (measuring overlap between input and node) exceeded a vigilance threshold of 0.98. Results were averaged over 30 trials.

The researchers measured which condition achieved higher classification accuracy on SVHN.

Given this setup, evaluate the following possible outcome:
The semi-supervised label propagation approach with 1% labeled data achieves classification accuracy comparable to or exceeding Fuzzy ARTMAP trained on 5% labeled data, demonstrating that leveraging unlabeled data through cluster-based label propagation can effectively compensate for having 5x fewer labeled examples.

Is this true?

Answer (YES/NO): YES